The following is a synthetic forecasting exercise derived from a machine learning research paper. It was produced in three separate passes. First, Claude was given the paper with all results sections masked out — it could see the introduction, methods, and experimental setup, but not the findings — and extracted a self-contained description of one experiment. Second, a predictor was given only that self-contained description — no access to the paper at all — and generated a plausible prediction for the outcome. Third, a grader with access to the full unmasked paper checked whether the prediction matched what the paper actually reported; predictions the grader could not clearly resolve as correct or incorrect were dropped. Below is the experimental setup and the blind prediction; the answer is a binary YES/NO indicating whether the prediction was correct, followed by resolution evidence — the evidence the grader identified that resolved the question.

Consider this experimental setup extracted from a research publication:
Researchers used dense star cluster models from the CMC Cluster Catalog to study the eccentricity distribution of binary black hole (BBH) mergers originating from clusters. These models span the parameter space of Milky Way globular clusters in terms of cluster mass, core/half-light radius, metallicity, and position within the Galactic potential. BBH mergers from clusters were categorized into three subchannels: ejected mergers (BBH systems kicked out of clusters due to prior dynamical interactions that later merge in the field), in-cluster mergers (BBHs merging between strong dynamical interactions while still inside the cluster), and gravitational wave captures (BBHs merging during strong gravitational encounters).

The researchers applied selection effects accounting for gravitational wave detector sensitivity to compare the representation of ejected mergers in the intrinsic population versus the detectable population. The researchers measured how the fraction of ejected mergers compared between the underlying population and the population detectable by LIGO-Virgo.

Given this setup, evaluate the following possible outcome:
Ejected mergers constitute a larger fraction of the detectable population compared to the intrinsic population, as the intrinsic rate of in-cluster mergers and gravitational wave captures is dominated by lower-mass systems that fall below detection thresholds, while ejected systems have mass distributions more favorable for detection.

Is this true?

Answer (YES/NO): YES